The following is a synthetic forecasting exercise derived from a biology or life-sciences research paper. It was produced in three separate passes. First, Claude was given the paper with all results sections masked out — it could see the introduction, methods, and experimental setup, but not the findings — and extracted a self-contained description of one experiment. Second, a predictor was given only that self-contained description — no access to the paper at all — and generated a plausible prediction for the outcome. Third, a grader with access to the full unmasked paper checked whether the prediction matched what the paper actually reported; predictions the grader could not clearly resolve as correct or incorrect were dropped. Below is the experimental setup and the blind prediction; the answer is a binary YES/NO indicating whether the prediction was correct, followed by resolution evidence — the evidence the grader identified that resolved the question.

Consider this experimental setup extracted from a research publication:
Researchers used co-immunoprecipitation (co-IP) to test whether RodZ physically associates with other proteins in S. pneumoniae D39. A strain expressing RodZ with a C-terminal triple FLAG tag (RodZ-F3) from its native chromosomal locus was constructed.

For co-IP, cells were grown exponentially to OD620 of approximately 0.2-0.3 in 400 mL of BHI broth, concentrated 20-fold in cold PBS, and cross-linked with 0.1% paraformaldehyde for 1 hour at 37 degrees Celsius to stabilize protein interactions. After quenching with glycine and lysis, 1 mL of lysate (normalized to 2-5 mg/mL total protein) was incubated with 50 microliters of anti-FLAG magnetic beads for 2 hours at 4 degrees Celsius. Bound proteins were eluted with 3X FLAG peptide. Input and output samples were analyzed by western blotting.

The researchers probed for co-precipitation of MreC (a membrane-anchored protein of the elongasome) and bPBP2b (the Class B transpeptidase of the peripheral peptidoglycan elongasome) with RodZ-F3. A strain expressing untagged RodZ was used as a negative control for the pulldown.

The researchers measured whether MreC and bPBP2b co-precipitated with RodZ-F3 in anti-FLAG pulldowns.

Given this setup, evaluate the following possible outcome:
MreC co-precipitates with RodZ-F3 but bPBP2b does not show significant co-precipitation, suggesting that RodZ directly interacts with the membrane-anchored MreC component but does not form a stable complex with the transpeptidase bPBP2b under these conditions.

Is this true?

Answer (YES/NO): NO